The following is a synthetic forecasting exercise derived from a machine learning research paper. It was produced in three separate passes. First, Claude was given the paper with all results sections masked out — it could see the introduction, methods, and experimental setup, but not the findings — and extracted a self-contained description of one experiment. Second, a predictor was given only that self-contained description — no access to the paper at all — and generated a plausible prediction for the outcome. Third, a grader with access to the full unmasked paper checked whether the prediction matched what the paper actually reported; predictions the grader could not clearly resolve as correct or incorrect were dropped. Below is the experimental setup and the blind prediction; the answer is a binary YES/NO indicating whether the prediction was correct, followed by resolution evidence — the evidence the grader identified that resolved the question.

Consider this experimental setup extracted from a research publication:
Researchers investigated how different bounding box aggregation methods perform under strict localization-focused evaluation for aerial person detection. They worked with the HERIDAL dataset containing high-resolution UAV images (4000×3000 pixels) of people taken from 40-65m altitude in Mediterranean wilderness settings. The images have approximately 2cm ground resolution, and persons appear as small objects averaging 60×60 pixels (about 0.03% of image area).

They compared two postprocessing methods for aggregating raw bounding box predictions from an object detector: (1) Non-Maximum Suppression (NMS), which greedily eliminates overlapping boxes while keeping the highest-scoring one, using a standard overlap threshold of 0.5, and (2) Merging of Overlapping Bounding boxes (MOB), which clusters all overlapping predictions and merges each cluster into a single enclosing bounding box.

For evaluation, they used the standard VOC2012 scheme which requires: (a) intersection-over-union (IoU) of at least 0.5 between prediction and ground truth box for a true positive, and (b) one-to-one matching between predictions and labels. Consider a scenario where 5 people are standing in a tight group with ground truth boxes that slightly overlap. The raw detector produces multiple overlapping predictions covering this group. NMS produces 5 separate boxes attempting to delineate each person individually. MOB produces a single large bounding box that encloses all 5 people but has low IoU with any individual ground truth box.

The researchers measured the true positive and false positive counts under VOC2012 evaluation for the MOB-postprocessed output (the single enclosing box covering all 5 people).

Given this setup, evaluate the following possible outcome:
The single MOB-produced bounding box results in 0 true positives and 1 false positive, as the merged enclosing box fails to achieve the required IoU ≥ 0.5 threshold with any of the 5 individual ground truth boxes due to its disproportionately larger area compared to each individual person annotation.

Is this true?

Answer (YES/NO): YES